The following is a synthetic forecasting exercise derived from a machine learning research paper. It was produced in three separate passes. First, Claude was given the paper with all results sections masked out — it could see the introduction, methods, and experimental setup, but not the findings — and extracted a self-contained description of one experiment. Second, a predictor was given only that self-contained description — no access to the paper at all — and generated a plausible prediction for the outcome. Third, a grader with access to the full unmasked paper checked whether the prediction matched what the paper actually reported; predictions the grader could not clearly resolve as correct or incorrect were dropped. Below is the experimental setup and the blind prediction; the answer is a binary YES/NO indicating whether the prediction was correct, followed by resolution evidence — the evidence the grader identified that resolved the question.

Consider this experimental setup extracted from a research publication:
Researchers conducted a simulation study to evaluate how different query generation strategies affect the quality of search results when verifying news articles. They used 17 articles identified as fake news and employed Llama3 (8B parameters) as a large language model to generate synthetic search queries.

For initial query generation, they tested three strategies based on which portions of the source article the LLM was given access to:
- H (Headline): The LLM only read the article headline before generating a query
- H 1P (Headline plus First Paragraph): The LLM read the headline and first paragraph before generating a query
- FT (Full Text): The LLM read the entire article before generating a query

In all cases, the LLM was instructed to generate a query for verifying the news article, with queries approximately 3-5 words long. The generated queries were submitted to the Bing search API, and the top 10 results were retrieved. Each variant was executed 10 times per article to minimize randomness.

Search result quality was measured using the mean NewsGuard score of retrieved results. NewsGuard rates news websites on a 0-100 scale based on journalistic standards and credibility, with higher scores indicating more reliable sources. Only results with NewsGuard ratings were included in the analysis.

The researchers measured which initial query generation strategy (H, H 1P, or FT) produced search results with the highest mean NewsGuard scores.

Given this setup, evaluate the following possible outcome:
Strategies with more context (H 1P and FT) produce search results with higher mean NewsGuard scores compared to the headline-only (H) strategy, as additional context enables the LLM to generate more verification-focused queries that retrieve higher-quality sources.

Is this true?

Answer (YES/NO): NO